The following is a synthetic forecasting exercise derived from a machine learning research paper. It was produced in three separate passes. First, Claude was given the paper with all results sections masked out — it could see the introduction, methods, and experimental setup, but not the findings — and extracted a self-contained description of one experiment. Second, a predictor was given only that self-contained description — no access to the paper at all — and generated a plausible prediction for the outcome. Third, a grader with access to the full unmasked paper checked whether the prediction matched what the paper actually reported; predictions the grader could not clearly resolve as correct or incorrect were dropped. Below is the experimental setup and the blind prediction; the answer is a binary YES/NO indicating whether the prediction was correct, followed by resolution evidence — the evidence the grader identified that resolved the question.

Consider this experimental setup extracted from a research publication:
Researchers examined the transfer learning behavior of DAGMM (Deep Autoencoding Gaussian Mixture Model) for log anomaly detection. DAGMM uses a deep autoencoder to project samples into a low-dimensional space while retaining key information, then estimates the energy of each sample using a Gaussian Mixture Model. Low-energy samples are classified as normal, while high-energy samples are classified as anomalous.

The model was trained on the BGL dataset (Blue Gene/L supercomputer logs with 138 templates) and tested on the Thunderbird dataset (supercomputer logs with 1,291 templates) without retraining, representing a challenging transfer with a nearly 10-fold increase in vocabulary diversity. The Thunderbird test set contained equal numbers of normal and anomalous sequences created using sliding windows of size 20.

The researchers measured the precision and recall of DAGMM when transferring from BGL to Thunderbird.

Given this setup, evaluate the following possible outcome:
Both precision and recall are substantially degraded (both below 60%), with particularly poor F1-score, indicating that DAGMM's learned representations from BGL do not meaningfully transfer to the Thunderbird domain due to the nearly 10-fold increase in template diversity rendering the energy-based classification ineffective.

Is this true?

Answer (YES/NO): NO